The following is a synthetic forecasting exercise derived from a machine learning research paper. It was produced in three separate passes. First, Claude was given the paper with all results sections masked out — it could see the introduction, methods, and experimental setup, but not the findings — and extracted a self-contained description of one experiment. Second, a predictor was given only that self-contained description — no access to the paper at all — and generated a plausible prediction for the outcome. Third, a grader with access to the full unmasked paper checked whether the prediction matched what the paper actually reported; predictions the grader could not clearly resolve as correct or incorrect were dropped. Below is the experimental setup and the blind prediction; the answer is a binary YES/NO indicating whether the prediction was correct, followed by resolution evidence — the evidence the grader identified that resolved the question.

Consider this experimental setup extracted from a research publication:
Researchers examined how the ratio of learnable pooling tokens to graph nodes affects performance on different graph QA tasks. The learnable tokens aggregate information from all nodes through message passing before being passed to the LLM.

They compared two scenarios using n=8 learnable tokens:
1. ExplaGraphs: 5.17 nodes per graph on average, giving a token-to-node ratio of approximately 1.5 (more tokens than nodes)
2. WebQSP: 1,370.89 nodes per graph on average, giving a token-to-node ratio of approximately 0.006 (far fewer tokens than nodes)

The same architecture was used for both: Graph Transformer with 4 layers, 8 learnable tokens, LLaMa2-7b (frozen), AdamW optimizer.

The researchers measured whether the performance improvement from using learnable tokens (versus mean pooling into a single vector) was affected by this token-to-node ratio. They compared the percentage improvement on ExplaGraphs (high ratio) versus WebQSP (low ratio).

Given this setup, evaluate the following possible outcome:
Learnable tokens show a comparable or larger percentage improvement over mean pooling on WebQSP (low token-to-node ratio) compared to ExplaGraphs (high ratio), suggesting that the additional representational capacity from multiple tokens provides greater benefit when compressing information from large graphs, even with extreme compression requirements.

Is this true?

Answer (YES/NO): NO